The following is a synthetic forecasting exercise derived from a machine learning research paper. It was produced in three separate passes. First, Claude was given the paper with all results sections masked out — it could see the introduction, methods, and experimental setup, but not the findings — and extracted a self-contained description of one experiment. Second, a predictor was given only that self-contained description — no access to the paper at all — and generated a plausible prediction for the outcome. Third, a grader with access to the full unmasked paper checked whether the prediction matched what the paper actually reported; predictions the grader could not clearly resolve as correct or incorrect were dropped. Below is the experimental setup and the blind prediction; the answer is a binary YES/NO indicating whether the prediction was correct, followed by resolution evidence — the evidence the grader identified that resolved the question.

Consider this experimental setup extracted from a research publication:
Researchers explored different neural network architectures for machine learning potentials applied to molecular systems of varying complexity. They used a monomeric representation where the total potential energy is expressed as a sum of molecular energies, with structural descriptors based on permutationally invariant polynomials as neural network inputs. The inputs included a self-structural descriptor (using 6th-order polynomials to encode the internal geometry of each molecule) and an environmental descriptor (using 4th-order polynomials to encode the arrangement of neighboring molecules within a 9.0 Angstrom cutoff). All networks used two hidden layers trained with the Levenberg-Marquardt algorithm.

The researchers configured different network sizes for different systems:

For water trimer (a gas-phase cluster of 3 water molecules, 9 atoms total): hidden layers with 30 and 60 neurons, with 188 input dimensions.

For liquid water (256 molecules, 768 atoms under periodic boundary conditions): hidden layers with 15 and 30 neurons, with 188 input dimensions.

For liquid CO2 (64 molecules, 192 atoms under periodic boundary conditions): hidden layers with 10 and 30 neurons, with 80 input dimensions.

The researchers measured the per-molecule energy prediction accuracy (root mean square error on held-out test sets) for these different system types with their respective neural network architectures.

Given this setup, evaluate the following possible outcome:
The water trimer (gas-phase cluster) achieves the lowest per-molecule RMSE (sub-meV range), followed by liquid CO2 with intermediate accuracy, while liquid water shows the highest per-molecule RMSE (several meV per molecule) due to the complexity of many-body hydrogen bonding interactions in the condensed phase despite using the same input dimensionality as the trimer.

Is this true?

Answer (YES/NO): NO